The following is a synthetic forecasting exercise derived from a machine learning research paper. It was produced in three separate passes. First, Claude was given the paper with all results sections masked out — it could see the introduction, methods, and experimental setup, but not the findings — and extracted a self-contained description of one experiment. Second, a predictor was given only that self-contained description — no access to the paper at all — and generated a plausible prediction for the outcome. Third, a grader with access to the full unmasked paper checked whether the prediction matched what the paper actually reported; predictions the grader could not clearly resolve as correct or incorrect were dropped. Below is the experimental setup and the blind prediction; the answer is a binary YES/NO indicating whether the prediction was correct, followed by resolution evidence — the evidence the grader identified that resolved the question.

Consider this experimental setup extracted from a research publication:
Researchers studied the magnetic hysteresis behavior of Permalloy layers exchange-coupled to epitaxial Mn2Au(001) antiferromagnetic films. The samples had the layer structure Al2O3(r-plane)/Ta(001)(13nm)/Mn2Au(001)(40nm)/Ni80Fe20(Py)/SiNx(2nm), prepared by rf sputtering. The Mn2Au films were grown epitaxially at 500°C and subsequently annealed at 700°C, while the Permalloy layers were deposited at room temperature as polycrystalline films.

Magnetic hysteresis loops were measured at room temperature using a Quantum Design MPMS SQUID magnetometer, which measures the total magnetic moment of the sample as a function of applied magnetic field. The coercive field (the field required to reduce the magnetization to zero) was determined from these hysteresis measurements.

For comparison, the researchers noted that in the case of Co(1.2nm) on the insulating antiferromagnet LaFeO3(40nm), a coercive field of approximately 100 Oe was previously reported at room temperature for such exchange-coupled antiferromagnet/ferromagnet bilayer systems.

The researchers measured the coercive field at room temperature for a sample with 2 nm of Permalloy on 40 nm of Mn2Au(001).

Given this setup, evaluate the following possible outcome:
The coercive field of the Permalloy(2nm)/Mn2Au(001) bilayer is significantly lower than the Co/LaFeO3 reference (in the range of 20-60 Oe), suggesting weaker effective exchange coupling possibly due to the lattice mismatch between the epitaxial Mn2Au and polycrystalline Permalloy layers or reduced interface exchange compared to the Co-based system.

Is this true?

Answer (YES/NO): NO